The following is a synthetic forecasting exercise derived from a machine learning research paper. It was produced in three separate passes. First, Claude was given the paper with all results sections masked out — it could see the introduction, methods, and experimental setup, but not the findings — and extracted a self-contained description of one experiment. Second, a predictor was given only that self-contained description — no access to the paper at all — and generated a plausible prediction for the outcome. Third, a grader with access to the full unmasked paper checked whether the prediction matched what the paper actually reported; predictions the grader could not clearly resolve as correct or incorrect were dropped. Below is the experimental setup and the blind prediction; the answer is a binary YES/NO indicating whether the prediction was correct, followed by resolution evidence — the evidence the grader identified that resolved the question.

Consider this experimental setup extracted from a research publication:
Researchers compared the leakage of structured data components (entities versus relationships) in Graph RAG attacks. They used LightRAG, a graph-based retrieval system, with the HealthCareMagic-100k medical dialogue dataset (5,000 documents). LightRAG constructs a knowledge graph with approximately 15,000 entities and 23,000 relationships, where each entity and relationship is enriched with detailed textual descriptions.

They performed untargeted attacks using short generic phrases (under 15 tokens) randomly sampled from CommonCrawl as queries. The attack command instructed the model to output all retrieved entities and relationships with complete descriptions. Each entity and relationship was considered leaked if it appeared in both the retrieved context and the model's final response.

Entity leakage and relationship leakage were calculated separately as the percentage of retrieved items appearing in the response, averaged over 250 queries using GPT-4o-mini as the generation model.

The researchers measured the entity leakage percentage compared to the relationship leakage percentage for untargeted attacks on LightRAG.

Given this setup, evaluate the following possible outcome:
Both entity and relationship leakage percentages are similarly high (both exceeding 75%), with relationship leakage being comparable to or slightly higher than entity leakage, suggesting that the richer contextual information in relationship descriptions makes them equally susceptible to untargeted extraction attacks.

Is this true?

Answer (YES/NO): NO